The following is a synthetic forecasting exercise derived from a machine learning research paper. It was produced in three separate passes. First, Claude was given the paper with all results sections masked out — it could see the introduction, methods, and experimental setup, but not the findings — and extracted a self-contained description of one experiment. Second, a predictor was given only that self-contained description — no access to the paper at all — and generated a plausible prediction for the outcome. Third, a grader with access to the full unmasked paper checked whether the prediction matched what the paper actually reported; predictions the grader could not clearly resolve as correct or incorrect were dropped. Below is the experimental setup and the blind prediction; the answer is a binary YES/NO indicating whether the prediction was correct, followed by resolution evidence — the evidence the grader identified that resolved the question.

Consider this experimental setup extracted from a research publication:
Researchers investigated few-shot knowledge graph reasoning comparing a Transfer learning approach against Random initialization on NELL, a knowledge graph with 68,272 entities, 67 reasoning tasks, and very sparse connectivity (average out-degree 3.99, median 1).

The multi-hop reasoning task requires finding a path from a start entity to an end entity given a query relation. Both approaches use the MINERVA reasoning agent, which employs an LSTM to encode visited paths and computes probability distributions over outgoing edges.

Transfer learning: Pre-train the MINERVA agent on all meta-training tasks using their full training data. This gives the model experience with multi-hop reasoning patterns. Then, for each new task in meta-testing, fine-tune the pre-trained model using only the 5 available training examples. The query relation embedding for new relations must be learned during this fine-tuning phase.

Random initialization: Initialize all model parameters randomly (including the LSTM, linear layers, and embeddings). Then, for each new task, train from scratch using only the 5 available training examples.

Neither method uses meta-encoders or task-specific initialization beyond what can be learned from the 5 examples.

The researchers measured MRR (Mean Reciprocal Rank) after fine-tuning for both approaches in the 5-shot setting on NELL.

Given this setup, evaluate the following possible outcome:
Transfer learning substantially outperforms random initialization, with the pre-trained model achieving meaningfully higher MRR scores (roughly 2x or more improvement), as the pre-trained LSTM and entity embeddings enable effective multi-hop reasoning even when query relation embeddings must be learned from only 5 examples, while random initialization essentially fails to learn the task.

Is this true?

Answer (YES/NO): NO